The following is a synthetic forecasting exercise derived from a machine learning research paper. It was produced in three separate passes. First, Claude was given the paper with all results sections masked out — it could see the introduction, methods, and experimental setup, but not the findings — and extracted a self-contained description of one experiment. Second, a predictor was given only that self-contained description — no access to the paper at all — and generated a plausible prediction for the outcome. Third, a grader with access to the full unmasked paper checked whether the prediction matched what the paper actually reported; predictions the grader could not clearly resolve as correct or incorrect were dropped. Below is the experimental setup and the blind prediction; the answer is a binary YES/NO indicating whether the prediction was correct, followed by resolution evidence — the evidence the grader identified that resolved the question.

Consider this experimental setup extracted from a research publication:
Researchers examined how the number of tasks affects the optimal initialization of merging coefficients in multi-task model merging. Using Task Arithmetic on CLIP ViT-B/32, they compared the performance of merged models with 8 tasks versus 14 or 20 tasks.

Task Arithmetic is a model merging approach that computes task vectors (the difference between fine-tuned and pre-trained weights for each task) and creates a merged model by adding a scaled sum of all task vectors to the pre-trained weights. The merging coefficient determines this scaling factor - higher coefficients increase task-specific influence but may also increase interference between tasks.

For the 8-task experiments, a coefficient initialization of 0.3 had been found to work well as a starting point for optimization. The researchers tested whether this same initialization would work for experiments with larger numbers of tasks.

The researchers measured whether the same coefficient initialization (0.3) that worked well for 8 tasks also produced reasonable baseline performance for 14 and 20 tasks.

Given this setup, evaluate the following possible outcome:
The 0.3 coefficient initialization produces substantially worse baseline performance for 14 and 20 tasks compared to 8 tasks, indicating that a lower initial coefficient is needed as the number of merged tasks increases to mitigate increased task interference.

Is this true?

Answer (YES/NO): YES